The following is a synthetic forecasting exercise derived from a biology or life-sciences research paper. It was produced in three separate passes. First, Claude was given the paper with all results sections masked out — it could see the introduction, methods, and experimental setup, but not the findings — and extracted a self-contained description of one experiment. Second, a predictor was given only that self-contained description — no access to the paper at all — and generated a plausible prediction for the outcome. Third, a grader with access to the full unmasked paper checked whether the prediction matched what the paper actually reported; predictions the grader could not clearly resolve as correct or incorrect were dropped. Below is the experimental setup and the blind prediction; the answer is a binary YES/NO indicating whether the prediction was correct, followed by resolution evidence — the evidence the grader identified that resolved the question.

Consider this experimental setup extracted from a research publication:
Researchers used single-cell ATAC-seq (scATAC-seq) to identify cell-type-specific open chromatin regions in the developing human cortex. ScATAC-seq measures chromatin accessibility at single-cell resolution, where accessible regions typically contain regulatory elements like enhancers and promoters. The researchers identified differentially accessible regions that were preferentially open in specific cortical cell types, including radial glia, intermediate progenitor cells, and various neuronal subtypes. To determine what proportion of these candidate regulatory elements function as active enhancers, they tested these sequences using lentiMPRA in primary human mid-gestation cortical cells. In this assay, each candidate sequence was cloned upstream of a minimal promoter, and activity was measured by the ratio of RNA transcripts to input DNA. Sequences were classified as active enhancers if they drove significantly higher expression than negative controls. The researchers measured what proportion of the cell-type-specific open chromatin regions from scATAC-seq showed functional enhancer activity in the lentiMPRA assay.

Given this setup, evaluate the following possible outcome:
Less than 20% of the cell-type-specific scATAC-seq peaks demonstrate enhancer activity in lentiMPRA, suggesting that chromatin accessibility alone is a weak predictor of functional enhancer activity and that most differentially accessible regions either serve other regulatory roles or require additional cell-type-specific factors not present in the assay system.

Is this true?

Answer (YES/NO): NO